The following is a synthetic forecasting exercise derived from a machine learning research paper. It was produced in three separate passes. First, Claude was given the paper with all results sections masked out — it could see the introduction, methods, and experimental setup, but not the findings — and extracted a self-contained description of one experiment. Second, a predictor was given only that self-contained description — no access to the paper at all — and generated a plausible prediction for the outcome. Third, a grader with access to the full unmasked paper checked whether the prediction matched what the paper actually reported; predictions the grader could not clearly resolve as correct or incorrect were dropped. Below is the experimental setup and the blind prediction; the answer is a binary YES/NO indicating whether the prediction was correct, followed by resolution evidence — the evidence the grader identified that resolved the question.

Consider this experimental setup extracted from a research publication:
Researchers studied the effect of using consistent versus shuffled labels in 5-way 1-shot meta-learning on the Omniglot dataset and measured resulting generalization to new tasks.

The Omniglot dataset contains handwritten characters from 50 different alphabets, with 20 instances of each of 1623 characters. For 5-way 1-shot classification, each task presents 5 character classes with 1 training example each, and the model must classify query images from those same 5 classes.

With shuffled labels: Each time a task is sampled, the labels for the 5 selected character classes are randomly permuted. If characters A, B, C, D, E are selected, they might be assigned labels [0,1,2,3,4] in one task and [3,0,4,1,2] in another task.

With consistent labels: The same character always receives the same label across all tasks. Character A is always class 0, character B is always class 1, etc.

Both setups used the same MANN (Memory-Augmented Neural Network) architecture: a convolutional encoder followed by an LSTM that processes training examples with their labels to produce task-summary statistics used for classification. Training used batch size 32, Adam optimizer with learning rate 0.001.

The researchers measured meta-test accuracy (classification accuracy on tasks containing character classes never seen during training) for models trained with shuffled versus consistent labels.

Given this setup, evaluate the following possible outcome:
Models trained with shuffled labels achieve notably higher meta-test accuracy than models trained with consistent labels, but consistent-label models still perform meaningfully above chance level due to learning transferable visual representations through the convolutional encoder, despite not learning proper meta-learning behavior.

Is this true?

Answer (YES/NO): NO